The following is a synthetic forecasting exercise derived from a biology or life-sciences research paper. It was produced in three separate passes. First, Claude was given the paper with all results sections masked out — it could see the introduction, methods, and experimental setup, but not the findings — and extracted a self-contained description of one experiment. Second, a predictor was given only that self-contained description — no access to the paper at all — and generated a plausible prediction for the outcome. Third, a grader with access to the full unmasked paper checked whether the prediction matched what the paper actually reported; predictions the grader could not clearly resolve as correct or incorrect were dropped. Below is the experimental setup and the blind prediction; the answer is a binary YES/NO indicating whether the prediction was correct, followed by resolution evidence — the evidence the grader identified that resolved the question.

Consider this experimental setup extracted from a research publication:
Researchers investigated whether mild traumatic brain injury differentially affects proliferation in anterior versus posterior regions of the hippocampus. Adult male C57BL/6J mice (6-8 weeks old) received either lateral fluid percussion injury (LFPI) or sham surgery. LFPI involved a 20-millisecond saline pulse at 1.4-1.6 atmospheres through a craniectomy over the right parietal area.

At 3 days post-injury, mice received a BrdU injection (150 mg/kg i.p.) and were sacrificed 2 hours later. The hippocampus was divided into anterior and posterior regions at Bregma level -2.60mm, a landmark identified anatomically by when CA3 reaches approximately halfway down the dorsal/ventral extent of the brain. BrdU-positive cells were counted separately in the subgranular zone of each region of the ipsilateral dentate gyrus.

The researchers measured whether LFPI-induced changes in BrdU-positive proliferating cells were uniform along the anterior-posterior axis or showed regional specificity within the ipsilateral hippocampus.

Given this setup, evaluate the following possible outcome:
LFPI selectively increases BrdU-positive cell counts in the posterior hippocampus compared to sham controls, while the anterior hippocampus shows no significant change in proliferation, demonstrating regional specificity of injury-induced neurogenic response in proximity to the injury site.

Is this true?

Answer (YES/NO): NO